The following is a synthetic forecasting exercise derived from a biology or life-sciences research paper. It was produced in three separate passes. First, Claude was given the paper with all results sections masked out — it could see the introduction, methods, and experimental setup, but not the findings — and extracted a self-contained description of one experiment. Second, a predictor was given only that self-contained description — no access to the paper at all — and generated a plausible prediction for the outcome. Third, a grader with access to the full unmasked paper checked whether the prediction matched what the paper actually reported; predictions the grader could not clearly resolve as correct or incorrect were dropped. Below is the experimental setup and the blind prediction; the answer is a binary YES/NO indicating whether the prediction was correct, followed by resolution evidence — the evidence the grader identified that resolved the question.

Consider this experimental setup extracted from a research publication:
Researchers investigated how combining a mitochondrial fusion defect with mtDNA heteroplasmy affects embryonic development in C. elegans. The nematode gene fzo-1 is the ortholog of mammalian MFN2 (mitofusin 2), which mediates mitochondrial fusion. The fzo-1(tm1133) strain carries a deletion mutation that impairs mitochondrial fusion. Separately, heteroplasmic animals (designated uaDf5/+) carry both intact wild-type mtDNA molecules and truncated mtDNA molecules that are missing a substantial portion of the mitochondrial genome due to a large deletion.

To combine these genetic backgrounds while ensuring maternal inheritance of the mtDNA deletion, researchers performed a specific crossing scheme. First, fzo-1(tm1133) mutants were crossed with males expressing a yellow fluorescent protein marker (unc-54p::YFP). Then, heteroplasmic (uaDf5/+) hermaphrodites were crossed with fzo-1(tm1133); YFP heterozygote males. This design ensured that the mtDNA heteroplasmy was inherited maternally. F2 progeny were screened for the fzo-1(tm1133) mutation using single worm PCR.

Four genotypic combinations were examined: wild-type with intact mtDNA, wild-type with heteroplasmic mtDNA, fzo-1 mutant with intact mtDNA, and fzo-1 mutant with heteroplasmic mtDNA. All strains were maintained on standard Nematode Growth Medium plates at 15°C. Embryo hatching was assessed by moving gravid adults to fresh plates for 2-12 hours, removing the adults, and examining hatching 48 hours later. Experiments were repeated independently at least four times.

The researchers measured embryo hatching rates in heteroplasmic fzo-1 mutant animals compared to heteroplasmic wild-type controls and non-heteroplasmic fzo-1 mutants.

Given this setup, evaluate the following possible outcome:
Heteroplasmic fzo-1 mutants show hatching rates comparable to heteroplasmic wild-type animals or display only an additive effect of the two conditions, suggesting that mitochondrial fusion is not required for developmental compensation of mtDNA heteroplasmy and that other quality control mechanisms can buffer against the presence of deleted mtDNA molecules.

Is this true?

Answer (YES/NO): NO